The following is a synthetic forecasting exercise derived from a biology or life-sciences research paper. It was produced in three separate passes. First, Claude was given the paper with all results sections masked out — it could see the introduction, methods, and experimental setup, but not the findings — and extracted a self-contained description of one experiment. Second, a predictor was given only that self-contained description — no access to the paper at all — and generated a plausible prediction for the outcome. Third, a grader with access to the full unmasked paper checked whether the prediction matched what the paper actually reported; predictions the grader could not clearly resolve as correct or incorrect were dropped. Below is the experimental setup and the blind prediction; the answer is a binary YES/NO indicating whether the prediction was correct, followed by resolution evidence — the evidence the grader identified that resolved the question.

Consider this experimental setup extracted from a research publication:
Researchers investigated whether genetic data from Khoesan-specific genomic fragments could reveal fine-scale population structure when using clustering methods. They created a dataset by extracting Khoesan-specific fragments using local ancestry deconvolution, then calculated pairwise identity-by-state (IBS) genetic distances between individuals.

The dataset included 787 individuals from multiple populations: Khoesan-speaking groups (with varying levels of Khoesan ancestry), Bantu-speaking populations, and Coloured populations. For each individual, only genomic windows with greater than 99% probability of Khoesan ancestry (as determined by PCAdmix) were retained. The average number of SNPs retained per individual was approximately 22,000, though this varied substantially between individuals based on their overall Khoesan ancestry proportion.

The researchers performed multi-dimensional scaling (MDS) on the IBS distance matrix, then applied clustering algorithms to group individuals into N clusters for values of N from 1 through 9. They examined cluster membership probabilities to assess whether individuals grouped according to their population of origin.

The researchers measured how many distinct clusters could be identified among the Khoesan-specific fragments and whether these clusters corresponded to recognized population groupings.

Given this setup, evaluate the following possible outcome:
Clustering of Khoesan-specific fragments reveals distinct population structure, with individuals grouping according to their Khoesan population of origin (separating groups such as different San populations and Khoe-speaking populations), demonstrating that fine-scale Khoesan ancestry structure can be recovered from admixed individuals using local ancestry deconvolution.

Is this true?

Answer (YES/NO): YES